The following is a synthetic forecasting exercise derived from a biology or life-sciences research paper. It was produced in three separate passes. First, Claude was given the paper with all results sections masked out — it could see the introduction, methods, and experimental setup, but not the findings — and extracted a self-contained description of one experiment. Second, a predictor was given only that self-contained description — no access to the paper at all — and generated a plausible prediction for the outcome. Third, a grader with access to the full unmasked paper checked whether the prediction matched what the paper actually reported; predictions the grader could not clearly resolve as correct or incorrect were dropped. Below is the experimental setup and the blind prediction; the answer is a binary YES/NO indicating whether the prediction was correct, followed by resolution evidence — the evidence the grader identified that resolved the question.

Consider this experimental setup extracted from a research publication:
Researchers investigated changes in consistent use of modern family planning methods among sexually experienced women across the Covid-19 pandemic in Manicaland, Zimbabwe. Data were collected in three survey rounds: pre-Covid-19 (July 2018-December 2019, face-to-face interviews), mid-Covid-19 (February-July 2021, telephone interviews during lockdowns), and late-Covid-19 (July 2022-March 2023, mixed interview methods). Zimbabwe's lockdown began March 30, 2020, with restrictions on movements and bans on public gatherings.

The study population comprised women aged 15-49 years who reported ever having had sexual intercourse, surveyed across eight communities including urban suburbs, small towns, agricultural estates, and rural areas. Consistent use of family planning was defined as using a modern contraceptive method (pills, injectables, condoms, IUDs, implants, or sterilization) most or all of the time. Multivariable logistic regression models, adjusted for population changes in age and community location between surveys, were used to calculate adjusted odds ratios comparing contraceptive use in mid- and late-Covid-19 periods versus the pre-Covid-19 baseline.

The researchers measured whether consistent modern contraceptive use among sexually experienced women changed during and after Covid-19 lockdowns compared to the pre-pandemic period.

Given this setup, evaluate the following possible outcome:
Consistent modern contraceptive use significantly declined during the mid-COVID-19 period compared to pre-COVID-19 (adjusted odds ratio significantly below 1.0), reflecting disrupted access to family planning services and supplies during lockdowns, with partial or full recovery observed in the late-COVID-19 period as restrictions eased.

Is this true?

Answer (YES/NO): YES